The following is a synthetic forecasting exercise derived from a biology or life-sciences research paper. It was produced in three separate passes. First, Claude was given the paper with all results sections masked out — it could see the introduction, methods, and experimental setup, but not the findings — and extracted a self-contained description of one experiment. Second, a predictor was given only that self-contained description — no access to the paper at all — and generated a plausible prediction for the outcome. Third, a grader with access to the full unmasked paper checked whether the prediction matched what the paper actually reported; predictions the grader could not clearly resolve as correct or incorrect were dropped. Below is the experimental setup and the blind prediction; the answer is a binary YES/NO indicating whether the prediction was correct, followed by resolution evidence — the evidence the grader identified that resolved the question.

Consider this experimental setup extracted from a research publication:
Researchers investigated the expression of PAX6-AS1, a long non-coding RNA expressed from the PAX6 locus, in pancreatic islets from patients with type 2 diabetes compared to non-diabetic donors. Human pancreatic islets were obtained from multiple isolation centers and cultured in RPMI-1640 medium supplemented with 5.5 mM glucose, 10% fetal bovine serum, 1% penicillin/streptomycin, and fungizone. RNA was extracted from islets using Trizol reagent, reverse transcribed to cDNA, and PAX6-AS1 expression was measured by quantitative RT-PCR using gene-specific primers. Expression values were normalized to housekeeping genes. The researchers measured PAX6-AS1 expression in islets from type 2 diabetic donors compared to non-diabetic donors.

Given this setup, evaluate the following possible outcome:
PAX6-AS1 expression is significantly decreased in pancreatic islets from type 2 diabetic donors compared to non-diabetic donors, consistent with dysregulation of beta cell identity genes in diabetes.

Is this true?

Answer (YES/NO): NO